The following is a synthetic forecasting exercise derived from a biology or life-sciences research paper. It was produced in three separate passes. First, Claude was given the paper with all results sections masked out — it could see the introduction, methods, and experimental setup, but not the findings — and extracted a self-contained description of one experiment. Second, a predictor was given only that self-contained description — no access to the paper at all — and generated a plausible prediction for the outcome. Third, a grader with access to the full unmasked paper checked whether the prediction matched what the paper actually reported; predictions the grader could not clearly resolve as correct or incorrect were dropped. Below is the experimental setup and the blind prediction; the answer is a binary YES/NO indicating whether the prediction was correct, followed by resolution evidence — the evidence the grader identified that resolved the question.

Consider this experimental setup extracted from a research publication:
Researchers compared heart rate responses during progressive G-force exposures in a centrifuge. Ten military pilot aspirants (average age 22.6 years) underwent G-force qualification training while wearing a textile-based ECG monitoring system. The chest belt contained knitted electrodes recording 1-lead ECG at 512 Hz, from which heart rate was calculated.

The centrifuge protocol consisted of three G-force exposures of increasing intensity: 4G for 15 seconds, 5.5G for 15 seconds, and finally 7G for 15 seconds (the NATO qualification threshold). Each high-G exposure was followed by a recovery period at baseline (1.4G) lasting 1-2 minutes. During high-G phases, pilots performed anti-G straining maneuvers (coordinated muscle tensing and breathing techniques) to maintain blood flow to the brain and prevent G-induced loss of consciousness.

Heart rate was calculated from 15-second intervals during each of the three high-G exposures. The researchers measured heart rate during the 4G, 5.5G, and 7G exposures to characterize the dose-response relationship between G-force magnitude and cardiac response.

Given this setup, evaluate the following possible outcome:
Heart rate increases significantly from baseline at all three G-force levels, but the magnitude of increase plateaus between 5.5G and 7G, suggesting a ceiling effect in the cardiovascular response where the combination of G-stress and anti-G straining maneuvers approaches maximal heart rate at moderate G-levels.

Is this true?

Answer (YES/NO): NO